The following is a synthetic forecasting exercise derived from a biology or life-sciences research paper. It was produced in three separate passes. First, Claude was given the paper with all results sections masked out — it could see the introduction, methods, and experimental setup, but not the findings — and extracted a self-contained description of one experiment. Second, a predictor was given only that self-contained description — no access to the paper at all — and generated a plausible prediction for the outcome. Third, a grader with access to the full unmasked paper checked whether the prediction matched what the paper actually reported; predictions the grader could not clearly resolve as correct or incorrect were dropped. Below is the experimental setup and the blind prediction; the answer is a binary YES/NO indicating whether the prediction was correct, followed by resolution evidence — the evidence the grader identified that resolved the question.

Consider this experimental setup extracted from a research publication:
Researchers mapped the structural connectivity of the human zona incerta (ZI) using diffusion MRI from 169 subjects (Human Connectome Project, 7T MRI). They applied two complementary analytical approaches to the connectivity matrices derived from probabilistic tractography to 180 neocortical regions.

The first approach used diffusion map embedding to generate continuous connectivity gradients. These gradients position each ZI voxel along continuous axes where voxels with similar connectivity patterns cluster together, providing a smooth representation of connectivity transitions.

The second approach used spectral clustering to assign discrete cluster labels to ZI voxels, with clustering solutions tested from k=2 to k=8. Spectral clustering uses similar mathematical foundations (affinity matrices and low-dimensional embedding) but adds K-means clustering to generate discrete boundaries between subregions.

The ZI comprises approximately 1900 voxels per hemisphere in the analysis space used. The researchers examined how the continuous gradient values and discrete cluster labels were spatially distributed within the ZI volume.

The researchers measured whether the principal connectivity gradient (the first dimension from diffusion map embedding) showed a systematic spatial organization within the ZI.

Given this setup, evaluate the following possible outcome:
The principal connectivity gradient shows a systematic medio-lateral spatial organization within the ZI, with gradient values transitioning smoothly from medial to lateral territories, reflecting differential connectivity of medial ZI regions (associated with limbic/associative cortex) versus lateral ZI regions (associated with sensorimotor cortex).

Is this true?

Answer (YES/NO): NO